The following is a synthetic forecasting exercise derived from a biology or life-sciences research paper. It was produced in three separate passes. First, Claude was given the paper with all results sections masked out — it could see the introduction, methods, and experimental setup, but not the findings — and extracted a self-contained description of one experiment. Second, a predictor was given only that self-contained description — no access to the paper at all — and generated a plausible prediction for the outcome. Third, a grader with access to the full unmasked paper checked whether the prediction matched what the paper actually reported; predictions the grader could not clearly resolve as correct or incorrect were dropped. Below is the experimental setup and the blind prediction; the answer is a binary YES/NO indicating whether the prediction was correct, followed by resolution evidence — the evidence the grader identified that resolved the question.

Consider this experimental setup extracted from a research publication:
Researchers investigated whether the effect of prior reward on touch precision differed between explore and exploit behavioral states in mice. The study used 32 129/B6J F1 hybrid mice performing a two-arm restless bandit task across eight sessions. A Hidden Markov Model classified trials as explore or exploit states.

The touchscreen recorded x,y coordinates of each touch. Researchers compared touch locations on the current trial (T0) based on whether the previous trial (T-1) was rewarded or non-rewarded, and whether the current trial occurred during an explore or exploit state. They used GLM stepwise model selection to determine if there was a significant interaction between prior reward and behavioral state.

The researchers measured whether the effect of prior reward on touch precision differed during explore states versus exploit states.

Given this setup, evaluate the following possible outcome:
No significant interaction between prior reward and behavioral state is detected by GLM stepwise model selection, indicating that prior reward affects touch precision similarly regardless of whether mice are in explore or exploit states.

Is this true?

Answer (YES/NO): YES